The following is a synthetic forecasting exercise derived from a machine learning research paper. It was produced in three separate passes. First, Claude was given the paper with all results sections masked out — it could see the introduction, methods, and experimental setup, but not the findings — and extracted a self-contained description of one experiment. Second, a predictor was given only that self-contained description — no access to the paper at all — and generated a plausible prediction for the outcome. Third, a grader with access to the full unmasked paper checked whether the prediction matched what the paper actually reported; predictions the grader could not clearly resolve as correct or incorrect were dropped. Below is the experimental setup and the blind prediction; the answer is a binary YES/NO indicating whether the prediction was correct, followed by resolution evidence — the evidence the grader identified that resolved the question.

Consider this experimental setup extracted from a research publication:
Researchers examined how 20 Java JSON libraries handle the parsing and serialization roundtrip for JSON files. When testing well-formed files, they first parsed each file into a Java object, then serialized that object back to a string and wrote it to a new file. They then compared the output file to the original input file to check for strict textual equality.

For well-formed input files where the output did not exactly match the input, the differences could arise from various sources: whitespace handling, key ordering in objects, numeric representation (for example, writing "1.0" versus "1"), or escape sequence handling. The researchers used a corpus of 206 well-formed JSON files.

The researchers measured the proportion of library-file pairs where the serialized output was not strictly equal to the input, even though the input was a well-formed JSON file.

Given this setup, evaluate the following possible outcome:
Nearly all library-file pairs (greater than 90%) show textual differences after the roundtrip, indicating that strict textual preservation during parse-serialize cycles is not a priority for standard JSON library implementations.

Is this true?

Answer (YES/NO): NO